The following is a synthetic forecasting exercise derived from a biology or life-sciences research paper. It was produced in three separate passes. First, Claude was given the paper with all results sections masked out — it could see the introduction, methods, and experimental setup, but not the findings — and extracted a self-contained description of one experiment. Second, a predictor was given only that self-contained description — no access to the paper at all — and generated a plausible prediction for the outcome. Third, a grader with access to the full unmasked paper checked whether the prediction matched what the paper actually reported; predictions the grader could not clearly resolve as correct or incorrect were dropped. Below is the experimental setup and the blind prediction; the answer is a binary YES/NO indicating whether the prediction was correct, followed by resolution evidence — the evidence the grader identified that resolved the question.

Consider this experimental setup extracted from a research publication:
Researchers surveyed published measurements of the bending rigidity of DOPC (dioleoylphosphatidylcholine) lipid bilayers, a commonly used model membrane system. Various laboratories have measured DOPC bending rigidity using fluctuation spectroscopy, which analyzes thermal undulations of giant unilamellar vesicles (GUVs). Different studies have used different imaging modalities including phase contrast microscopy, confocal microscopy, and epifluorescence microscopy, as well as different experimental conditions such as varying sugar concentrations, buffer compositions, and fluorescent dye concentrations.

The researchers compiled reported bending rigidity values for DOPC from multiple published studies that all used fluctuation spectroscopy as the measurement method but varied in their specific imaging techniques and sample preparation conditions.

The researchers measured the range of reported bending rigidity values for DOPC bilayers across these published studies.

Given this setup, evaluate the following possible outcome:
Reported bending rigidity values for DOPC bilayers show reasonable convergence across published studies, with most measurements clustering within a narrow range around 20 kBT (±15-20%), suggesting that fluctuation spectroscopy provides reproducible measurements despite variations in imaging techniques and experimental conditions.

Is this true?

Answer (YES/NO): NO